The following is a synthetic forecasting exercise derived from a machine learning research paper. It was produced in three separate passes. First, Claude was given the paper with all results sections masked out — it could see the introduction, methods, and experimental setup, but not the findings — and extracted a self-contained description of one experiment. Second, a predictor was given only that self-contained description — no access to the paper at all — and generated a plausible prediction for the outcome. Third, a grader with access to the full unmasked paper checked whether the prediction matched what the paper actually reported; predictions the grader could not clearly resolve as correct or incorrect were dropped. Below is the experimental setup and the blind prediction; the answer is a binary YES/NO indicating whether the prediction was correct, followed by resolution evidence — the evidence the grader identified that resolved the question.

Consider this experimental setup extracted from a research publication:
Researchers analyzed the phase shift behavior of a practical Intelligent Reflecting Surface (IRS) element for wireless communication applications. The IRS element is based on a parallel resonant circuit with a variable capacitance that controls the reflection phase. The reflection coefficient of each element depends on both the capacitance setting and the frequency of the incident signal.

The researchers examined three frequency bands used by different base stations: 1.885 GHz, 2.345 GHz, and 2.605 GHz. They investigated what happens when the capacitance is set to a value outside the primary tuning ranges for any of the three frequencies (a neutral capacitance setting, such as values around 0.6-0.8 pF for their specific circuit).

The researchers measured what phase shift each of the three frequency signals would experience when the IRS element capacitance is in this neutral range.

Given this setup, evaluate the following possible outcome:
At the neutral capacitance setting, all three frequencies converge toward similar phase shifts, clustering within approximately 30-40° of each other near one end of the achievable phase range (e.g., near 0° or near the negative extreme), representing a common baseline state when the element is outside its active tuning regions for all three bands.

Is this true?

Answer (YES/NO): NO